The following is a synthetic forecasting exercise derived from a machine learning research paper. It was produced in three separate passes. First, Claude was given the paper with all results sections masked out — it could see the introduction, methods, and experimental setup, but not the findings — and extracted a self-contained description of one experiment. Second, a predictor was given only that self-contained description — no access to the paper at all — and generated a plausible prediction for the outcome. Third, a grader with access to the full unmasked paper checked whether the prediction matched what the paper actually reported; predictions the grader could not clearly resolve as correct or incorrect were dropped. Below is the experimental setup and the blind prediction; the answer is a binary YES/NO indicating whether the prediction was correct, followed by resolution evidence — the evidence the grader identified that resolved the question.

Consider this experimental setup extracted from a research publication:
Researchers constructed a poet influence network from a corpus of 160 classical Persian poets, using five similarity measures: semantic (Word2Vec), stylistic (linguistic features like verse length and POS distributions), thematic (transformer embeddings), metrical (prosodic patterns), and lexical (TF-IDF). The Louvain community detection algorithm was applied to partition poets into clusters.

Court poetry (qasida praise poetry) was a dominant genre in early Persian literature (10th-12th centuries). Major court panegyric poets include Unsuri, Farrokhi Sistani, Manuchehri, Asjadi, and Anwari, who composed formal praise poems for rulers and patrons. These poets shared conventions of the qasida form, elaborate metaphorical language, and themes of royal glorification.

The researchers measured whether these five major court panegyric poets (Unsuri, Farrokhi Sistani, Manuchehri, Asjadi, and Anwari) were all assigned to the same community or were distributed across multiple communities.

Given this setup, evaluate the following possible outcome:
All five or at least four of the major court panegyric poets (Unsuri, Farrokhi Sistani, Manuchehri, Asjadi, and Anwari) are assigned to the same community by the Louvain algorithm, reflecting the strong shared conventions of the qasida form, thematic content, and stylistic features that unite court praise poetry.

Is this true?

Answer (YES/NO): YES